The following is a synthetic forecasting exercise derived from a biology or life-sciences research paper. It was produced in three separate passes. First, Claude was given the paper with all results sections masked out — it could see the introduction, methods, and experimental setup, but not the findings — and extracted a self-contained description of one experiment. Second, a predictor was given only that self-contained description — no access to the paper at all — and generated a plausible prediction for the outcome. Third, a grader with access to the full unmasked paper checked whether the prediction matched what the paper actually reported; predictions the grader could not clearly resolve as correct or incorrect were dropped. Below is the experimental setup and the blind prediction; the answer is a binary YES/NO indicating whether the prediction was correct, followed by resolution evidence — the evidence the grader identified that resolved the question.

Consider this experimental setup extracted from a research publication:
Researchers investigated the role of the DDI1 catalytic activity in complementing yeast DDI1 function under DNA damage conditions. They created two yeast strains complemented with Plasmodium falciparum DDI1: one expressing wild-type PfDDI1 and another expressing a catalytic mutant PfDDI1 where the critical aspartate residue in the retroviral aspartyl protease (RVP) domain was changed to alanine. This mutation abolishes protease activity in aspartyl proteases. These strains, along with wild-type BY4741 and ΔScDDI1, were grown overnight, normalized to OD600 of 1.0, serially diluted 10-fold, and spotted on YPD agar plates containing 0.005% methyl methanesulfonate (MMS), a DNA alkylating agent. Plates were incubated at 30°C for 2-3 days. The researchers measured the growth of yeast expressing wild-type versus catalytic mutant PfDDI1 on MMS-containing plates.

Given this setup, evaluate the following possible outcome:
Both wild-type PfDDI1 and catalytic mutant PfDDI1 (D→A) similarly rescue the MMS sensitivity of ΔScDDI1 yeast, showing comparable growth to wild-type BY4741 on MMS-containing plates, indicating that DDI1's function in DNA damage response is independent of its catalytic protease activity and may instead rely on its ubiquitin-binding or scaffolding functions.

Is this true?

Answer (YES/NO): NO